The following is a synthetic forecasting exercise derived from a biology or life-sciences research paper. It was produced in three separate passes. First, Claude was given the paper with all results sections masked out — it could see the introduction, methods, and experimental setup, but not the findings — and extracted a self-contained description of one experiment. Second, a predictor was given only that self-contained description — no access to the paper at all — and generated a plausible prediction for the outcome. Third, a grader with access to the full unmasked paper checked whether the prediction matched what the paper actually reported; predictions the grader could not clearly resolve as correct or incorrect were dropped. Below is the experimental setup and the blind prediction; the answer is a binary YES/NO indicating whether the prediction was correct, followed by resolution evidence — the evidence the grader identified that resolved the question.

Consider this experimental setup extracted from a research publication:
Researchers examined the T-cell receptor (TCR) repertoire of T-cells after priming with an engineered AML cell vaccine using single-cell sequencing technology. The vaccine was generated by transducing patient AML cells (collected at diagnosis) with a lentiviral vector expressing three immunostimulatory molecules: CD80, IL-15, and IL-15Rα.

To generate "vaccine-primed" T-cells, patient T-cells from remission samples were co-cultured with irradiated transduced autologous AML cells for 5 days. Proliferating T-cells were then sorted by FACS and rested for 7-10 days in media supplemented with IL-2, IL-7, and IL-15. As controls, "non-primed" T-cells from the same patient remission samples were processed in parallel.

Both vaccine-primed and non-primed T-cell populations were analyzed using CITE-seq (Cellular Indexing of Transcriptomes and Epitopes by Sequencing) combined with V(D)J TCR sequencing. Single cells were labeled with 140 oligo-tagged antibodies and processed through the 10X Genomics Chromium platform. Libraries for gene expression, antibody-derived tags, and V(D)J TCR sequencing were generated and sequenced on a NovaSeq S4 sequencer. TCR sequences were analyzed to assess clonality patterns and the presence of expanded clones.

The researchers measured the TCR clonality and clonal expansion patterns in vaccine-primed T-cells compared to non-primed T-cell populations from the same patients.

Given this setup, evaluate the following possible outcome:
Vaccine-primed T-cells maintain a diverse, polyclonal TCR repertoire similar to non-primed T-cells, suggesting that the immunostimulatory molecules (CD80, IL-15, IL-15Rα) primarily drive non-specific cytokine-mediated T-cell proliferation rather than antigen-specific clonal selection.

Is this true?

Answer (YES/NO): NO